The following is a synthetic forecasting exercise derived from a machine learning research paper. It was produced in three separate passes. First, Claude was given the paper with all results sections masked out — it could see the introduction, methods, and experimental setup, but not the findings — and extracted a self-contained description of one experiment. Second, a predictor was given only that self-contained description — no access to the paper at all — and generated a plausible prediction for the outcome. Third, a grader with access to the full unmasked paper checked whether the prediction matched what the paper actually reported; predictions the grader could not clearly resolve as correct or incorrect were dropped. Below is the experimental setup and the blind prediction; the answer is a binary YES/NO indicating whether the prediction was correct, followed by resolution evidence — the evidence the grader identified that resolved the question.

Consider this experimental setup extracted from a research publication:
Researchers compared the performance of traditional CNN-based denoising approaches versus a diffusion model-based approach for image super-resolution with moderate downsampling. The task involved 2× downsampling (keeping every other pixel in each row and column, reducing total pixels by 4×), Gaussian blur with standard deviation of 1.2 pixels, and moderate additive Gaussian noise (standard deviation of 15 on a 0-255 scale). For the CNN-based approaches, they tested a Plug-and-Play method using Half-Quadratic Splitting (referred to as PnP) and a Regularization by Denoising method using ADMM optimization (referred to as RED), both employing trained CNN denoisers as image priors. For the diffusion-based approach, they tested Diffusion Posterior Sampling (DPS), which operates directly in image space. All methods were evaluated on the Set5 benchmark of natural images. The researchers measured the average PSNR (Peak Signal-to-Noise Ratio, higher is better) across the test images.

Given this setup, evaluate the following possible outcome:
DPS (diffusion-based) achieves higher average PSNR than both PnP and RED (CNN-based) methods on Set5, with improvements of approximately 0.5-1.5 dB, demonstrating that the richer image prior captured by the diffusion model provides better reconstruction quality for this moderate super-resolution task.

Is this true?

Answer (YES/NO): NO